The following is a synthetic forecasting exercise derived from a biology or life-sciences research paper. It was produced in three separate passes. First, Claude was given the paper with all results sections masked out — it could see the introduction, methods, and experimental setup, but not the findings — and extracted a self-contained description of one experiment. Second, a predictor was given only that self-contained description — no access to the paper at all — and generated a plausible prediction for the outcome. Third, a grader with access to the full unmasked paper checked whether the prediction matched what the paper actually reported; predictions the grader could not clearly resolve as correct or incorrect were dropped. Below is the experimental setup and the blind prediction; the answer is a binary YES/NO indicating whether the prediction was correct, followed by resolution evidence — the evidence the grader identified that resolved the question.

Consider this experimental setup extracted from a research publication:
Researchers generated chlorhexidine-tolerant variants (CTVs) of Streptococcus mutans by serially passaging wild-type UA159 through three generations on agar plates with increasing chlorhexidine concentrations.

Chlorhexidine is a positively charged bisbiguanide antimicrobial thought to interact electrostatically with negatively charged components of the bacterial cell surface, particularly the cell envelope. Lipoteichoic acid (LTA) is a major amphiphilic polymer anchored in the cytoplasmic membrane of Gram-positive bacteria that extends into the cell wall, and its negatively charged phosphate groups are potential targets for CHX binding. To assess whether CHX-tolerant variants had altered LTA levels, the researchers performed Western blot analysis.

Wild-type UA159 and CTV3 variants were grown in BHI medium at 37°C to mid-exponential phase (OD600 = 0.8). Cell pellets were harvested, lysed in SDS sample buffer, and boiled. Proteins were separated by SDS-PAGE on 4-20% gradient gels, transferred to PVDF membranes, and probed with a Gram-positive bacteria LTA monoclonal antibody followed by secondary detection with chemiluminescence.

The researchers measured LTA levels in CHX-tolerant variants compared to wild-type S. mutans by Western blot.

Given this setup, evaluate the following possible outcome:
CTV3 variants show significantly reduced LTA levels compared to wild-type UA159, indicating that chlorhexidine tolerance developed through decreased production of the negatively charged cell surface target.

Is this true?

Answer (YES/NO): NO